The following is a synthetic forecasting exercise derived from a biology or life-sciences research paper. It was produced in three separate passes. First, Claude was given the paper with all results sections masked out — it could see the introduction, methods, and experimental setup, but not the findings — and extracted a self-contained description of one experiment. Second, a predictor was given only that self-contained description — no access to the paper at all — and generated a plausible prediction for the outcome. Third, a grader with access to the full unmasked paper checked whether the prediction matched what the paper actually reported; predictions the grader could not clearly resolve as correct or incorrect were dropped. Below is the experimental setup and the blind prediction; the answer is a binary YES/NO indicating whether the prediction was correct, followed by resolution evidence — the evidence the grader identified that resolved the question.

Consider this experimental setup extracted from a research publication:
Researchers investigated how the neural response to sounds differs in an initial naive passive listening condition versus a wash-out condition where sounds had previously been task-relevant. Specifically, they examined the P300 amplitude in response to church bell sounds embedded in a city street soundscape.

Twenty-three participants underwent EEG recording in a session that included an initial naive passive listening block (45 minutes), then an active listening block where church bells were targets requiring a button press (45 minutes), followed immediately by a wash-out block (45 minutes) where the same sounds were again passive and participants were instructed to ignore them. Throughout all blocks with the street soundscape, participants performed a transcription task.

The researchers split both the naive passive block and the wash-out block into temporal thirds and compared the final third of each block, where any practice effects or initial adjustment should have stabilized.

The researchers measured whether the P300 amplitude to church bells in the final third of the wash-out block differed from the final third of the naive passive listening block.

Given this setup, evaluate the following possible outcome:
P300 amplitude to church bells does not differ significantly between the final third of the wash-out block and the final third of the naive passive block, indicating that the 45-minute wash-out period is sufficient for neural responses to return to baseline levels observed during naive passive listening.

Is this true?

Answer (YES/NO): NO